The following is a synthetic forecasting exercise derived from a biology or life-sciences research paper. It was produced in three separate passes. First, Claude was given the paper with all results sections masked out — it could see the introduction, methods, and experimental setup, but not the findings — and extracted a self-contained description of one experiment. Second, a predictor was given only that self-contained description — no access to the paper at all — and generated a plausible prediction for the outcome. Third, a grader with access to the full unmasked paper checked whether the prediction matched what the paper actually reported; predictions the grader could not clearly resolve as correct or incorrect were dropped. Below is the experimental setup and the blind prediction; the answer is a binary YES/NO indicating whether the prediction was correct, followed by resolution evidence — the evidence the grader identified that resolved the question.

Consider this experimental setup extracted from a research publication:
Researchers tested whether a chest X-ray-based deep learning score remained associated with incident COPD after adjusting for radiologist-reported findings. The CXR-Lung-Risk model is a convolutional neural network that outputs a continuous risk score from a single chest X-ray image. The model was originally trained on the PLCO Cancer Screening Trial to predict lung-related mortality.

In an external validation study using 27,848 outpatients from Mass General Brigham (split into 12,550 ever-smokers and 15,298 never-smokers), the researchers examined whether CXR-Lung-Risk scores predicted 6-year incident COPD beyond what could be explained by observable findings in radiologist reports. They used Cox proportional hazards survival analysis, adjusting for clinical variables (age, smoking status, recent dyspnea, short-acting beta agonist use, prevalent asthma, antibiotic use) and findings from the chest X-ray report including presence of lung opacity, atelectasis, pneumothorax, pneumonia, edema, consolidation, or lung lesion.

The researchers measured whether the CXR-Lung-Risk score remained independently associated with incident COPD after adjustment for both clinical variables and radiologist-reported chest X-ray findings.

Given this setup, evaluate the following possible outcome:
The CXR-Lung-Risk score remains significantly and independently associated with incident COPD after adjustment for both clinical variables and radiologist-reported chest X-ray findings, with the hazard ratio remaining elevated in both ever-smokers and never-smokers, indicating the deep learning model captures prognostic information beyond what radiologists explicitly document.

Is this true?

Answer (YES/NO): YES